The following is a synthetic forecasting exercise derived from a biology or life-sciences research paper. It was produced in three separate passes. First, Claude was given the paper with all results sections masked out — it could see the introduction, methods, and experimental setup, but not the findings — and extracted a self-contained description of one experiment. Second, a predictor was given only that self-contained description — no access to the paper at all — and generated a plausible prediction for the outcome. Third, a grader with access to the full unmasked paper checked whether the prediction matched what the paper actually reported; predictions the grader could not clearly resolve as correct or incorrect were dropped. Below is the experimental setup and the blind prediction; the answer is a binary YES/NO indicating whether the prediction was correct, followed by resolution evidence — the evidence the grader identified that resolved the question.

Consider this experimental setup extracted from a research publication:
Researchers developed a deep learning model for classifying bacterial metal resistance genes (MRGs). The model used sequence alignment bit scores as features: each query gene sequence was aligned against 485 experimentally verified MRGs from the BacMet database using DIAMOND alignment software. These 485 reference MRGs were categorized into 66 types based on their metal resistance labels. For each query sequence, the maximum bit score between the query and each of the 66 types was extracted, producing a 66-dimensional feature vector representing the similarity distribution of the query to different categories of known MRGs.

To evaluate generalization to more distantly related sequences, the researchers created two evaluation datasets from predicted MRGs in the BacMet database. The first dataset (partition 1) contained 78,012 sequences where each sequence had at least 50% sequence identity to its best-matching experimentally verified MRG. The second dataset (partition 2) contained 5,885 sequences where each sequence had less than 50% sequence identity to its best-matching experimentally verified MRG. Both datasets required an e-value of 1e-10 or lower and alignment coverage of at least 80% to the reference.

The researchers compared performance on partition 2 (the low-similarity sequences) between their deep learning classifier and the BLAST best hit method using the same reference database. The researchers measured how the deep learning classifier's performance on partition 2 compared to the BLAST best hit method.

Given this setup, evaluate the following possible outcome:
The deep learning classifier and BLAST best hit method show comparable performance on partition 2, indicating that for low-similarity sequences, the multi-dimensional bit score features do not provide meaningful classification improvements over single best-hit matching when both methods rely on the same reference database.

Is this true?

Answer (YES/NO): NO